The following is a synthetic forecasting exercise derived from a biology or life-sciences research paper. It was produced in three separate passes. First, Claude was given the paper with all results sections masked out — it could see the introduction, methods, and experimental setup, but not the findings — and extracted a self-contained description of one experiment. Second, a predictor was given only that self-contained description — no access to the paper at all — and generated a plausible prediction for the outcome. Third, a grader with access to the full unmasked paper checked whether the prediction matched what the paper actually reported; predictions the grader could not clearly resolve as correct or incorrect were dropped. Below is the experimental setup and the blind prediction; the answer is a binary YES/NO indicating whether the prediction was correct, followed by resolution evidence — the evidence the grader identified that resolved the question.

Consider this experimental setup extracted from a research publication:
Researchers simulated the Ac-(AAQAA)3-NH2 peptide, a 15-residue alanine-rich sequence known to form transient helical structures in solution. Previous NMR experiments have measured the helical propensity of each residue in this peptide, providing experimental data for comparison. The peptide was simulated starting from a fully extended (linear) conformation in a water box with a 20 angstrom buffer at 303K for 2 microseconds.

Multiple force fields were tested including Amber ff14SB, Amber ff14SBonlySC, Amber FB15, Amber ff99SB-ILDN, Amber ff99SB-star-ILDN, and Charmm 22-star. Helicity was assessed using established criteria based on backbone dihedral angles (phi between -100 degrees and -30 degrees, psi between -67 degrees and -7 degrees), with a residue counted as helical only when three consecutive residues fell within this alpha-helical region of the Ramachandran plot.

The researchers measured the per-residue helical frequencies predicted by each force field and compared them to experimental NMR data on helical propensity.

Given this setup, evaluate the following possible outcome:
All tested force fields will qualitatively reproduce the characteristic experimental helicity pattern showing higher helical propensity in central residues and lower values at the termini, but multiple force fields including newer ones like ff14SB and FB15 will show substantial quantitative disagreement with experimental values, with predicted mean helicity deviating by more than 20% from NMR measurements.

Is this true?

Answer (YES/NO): NO